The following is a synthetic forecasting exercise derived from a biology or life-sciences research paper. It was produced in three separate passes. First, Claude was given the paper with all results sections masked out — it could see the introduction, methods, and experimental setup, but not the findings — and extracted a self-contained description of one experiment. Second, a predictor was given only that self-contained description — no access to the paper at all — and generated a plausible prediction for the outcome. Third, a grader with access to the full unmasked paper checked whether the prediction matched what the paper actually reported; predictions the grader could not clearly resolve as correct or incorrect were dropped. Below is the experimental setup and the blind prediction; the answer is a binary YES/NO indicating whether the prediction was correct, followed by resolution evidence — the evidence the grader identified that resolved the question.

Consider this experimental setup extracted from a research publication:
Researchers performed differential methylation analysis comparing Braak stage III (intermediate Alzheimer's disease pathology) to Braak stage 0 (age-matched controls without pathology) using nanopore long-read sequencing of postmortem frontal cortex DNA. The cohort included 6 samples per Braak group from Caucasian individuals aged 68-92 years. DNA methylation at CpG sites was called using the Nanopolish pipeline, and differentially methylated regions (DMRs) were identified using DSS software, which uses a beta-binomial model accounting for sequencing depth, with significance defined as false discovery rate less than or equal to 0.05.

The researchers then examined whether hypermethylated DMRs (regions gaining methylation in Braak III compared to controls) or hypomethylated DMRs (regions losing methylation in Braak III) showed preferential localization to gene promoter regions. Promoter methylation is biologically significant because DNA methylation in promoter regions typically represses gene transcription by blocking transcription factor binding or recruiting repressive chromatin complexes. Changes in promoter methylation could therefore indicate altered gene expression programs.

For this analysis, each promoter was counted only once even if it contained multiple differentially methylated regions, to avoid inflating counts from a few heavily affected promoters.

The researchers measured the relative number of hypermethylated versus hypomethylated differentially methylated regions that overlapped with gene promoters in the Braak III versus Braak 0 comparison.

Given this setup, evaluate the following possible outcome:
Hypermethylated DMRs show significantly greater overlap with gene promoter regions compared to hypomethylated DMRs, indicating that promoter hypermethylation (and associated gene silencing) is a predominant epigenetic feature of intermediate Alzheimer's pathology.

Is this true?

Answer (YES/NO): NO